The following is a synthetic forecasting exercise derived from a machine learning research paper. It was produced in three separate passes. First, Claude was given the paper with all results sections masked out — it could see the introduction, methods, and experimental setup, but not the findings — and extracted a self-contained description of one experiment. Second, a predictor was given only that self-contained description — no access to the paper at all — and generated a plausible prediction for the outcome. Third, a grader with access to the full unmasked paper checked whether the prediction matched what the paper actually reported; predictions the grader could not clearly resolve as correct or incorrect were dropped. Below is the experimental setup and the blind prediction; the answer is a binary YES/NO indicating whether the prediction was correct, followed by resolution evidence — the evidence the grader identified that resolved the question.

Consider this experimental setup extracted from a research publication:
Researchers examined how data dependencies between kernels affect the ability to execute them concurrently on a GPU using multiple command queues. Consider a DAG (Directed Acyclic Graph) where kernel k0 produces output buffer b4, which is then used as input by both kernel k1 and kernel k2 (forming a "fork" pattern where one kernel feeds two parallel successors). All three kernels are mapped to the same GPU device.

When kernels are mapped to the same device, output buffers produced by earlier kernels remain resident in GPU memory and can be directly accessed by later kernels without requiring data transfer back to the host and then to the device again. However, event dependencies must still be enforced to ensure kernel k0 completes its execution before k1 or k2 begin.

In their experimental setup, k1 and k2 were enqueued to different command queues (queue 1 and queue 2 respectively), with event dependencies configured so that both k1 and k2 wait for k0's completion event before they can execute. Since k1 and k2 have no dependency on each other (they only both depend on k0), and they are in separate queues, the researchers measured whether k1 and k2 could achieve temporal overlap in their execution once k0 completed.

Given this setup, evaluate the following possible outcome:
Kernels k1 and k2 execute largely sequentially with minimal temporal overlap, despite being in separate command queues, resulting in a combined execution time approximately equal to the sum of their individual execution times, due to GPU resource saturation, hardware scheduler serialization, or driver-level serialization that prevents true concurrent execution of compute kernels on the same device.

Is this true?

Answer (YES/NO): NO